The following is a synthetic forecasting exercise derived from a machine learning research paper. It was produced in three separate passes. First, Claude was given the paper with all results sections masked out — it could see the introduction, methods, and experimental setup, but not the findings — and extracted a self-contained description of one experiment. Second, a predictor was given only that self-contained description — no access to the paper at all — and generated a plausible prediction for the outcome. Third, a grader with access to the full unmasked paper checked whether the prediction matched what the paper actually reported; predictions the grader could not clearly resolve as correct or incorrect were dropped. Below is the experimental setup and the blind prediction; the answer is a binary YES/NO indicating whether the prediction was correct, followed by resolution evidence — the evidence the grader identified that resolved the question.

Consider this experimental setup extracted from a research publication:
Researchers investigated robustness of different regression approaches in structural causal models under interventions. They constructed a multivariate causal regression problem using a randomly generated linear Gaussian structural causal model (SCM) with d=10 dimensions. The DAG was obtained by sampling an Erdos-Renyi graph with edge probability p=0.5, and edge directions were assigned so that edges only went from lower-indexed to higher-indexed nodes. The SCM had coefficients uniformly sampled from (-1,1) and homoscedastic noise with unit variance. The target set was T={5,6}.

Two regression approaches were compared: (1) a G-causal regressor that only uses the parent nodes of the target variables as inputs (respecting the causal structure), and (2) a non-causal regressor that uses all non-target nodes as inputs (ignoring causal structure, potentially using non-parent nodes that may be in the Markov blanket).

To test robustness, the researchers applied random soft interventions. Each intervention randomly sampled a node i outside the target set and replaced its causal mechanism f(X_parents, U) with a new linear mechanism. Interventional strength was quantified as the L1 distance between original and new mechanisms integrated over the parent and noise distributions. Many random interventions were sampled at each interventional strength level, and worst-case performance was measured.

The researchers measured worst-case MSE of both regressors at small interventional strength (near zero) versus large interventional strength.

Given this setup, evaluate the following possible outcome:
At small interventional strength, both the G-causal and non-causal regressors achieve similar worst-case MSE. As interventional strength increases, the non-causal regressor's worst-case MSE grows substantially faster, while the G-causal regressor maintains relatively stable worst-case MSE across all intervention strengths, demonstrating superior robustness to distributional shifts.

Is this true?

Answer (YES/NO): NO